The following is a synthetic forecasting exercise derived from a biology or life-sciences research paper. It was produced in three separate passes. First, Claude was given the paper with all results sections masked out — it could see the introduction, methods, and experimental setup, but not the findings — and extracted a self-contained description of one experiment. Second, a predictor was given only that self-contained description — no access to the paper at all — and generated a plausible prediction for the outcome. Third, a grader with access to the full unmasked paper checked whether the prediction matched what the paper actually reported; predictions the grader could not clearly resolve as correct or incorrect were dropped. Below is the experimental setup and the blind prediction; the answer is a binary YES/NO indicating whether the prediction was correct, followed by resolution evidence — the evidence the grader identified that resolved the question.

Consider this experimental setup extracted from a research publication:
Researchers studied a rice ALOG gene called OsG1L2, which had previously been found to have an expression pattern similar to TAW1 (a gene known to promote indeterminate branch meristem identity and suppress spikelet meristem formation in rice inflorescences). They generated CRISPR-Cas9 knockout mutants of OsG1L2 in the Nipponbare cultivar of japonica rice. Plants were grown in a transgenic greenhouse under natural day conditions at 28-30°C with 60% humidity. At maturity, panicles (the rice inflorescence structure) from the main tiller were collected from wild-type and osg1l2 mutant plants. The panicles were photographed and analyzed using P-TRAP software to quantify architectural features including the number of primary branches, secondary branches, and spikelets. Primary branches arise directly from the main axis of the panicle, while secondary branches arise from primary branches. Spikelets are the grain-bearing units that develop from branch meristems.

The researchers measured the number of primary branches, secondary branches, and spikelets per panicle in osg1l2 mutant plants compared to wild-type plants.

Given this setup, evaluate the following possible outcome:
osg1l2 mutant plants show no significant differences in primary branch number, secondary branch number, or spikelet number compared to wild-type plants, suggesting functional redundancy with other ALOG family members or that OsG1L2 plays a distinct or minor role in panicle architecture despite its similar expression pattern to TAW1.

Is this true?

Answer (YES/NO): NO